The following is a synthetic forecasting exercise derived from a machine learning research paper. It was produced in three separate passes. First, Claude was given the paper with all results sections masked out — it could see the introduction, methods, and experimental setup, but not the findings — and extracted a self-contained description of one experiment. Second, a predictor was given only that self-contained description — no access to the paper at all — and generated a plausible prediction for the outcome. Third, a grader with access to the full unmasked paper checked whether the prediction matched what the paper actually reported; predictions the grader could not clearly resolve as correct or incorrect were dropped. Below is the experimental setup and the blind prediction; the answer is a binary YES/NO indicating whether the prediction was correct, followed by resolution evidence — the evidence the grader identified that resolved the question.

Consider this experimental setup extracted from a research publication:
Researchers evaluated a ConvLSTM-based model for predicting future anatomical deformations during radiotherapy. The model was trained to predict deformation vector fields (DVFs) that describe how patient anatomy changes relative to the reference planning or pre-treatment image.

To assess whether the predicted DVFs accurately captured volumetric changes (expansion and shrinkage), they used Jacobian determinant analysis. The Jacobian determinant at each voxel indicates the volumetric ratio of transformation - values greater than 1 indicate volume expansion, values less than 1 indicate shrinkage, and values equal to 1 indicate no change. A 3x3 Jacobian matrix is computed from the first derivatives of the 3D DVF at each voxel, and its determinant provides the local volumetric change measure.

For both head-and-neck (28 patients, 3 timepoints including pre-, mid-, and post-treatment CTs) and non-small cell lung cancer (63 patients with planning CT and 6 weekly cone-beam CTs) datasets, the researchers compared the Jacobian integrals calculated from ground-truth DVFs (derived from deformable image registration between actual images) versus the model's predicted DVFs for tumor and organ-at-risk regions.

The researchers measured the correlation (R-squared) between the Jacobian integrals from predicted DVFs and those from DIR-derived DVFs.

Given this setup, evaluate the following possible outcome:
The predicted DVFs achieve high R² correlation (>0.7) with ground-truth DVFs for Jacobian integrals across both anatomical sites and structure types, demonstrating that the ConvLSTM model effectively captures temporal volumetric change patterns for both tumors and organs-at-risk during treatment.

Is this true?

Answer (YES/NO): YES